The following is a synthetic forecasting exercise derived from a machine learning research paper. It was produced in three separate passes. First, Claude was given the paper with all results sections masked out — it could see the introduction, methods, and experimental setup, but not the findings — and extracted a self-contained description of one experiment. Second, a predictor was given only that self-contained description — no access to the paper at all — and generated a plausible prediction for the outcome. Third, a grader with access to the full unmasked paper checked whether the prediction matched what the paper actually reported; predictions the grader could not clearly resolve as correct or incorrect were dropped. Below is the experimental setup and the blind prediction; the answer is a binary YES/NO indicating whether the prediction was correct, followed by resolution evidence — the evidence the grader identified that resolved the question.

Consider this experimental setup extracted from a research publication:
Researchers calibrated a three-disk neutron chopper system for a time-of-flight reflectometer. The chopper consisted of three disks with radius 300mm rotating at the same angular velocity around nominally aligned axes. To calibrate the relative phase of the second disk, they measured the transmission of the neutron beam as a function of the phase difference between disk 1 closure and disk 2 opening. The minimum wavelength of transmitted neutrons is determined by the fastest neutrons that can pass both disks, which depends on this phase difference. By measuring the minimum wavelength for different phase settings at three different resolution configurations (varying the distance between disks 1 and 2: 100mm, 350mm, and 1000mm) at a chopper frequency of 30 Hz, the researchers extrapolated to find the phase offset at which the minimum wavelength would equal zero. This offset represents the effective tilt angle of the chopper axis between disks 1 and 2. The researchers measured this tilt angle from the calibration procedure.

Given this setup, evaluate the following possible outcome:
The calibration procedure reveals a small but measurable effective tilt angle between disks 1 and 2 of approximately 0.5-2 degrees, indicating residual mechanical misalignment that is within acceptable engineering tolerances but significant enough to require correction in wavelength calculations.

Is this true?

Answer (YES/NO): YES